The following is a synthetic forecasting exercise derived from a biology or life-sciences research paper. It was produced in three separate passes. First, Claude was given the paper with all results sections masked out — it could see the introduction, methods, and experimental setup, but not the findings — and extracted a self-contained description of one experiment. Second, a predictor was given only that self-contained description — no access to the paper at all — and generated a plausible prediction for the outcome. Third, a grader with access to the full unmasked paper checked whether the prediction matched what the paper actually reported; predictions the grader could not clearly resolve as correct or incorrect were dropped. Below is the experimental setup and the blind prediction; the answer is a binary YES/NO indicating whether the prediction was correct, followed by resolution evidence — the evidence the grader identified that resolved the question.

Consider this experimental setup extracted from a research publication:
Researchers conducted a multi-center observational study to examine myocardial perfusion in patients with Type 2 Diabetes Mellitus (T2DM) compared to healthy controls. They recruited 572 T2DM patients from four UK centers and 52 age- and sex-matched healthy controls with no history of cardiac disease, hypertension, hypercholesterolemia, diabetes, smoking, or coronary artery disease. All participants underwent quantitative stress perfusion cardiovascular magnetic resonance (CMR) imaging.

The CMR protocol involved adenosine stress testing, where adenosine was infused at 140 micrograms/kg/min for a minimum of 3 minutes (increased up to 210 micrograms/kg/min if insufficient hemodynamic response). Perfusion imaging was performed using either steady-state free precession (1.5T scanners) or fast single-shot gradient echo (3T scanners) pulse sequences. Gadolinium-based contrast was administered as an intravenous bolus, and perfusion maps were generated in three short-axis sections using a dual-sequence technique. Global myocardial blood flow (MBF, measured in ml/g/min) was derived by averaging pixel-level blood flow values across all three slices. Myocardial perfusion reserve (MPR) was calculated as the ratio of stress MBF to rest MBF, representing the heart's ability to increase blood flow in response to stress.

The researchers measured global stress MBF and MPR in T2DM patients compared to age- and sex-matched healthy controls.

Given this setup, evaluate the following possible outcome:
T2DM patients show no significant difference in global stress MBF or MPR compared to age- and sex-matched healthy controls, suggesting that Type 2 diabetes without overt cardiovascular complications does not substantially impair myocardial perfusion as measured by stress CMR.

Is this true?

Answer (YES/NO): NO